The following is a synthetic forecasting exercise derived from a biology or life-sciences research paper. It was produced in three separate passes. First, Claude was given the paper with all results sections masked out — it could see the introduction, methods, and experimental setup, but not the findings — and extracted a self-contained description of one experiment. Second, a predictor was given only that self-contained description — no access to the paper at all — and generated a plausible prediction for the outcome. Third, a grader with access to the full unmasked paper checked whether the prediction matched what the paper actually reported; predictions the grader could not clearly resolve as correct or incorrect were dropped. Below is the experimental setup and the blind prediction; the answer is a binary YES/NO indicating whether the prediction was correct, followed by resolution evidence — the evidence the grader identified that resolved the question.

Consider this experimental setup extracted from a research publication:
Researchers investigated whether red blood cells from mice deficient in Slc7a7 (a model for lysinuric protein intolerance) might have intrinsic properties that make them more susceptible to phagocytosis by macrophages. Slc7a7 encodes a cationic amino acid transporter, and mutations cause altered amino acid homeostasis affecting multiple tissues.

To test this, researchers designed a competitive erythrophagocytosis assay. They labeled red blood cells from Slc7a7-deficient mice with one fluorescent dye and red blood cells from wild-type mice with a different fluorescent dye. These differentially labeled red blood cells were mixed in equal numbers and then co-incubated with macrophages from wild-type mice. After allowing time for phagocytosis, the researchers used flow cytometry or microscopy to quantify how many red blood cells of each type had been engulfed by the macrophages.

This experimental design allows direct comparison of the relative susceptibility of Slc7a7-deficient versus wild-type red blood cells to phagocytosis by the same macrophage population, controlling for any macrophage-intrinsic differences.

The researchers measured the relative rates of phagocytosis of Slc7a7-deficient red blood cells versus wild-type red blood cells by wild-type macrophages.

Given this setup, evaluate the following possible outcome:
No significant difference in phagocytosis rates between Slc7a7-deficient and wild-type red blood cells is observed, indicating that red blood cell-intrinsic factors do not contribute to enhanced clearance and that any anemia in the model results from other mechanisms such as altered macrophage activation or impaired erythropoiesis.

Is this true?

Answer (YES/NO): NO